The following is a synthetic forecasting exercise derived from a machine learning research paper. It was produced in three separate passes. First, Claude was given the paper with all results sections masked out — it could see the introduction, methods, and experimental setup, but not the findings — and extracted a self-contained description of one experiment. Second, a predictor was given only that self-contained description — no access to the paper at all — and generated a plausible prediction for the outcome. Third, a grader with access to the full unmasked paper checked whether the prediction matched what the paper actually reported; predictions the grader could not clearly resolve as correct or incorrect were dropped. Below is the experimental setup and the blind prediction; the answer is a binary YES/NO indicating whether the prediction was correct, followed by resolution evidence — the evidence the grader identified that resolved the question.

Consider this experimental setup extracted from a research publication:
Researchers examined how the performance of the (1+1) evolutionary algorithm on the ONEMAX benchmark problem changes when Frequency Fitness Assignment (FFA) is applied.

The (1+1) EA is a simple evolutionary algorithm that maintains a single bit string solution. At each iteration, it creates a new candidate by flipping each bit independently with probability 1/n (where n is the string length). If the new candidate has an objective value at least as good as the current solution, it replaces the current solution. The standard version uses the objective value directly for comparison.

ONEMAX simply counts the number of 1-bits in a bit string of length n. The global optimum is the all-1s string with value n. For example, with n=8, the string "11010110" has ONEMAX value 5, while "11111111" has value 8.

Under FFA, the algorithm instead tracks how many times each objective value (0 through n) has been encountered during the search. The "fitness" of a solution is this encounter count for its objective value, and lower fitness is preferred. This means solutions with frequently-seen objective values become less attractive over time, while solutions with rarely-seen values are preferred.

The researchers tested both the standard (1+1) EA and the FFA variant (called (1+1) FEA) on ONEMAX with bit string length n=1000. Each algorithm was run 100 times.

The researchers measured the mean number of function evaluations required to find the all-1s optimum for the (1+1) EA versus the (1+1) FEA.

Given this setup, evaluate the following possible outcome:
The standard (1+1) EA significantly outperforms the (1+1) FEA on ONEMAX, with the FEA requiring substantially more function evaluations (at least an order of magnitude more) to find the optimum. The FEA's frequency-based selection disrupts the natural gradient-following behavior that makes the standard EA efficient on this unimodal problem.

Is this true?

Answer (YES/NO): YES